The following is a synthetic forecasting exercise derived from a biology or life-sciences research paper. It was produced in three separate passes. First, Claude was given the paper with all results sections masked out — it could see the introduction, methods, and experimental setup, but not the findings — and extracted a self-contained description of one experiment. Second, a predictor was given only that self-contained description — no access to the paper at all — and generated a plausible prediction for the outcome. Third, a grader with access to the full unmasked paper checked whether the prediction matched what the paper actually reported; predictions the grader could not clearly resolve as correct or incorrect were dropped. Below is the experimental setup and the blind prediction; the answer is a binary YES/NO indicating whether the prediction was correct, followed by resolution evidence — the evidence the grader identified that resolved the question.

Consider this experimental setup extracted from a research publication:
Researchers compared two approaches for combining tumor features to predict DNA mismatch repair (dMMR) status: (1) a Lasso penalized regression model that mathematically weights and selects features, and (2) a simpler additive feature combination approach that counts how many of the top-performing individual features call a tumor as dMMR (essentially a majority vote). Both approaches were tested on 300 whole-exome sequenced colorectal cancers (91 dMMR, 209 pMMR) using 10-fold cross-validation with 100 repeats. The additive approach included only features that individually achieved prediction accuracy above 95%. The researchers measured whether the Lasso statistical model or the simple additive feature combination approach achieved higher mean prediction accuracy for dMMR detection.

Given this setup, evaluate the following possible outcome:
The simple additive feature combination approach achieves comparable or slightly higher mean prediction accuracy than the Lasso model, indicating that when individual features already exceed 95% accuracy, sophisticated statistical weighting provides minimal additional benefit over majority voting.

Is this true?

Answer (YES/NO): YES